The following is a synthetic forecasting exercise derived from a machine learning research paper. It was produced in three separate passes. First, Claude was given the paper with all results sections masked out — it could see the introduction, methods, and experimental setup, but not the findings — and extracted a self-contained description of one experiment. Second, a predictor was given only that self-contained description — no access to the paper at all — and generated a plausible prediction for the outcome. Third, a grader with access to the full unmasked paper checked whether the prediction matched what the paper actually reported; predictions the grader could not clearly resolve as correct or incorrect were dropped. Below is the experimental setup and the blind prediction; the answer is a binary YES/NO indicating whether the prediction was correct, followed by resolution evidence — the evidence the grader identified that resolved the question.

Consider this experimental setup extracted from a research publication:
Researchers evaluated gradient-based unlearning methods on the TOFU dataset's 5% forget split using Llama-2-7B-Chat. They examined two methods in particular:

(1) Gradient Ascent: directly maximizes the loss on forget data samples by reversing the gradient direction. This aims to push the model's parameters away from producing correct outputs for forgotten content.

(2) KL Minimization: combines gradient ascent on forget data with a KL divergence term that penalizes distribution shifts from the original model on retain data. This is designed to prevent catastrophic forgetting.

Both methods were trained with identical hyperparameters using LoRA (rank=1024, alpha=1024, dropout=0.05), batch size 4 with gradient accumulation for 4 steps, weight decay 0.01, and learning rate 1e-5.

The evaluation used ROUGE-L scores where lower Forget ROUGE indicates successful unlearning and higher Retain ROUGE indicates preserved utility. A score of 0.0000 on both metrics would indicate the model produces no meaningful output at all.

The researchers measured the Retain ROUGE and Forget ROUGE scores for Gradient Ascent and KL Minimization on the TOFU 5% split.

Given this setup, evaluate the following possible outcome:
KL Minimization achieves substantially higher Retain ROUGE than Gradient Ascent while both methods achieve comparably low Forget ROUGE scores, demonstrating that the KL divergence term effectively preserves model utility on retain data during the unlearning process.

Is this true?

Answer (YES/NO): NO